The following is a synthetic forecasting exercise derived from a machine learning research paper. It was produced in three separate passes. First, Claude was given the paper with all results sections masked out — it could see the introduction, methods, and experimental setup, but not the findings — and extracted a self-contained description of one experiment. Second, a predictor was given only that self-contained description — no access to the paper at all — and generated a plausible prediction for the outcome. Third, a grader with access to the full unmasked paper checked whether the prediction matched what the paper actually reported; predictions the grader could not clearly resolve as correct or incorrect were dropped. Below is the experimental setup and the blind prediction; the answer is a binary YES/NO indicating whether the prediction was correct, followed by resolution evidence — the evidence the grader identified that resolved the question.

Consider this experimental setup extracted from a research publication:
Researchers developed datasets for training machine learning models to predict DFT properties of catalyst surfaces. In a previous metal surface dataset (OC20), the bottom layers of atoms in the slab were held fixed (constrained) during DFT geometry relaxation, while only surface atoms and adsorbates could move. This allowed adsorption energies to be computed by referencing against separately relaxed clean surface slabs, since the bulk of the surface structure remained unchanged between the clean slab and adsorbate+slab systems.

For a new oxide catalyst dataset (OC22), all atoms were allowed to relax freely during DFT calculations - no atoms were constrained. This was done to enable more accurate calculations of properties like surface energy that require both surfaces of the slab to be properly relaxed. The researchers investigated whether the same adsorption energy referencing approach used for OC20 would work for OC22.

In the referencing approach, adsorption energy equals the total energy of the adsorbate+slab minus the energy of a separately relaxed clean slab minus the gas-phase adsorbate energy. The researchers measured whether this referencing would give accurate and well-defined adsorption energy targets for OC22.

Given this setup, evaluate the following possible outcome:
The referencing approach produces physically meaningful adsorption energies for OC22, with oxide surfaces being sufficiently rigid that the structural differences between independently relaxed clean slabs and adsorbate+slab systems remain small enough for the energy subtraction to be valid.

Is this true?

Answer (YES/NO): NO